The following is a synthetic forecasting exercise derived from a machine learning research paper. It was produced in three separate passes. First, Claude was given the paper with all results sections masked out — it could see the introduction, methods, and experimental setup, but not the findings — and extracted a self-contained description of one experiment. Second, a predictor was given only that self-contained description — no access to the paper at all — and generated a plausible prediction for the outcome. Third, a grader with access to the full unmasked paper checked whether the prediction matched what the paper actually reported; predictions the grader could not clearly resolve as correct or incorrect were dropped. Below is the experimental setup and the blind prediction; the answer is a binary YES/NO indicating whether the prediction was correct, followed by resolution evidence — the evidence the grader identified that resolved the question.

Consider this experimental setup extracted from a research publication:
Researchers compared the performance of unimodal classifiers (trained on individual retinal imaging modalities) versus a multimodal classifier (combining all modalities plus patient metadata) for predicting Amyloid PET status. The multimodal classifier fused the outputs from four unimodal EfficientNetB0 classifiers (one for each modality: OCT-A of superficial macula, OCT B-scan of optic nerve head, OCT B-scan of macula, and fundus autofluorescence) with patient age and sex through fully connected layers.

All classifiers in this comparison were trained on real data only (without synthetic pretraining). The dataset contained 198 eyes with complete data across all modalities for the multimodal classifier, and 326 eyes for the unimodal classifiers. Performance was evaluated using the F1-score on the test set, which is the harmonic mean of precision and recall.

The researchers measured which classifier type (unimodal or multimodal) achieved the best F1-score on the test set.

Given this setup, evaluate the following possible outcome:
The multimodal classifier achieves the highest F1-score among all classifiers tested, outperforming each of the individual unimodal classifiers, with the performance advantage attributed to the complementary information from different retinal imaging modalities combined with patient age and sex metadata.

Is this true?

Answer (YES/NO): YES